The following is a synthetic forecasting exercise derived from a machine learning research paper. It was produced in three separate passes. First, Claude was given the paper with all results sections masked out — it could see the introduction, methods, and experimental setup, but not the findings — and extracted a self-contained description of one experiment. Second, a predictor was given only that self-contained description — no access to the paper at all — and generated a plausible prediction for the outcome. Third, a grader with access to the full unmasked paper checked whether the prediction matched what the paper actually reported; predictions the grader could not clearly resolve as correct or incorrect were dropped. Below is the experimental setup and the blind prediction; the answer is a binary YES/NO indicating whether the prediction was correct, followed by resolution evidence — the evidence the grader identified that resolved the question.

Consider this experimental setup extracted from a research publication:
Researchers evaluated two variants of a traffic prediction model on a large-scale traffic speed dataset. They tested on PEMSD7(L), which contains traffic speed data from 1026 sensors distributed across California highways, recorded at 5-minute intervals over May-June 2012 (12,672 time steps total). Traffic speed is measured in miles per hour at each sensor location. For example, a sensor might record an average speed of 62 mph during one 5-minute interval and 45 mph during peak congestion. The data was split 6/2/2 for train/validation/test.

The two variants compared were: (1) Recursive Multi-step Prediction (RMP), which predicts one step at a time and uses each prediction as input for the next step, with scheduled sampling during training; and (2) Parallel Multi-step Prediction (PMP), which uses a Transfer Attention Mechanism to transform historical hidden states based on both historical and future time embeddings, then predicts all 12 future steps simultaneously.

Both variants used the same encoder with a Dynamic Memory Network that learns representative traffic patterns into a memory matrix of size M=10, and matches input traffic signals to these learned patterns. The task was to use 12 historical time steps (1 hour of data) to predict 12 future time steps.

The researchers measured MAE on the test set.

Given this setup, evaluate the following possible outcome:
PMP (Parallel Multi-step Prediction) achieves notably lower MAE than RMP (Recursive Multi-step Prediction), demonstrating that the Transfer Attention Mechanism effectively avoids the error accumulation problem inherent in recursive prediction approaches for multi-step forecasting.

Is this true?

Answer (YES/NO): NO